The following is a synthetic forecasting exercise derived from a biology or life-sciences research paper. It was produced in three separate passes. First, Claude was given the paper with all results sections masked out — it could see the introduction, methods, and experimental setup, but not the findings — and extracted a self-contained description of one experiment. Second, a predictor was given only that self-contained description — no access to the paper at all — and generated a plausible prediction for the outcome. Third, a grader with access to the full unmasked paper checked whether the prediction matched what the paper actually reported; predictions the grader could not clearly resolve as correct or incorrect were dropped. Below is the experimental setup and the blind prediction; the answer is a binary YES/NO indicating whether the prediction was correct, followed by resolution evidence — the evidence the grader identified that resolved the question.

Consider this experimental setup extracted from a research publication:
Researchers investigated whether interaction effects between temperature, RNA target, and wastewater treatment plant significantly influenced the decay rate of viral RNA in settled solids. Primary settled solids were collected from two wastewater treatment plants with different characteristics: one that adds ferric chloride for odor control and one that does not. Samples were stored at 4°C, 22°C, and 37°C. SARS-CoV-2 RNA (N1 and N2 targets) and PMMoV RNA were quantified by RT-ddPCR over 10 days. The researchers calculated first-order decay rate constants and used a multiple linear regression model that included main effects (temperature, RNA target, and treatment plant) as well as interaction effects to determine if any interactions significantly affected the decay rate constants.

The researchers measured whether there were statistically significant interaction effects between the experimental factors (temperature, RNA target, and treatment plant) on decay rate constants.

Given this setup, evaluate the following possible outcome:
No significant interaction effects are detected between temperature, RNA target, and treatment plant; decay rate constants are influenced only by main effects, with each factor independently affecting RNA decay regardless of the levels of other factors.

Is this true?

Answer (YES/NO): NO